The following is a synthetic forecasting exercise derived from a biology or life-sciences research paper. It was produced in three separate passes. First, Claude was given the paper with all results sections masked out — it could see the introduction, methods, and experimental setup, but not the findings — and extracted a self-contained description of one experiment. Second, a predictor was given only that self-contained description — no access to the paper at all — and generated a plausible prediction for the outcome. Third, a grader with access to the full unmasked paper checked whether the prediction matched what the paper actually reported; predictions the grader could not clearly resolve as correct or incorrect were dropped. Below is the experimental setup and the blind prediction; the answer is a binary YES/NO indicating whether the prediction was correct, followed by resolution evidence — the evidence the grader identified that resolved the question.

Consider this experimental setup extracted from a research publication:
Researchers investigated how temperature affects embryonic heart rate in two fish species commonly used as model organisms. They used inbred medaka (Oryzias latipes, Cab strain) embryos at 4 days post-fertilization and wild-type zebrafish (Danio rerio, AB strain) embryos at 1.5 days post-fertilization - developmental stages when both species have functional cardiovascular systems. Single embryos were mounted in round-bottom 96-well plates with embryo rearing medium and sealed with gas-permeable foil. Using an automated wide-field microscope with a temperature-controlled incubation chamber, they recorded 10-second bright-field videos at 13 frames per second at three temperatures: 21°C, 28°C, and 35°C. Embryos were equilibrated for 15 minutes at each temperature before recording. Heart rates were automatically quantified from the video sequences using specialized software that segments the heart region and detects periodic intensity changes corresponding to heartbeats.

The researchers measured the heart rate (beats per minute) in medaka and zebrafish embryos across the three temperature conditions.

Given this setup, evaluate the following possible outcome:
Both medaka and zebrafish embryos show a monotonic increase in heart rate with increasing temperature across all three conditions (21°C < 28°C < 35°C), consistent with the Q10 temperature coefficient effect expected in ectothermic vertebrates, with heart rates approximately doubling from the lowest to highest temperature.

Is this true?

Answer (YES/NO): NO